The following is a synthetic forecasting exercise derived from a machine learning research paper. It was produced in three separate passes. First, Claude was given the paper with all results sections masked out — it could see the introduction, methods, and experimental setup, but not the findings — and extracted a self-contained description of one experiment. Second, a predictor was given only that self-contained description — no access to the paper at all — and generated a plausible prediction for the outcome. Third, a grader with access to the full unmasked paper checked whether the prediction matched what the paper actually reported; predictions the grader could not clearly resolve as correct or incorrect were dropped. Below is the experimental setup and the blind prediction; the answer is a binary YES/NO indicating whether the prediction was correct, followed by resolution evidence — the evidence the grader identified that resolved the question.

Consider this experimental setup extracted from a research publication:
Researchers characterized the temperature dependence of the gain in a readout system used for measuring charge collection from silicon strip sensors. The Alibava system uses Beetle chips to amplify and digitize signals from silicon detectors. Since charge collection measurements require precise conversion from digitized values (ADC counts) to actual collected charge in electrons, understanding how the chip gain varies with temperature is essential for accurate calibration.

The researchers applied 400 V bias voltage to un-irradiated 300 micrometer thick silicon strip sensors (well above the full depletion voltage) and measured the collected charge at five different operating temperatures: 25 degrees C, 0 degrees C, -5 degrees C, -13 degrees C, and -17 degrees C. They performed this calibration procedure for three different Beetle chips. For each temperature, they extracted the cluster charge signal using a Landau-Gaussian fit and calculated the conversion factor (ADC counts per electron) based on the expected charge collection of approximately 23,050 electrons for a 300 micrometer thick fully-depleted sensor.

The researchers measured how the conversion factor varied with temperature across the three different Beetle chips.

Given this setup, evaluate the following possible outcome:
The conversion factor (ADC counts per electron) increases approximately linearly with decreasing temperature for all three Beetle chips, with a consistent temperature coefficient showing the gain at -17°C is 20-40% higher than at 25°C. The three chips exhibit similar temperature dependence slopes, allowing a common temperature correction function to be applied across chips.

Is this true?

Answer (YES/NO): NO